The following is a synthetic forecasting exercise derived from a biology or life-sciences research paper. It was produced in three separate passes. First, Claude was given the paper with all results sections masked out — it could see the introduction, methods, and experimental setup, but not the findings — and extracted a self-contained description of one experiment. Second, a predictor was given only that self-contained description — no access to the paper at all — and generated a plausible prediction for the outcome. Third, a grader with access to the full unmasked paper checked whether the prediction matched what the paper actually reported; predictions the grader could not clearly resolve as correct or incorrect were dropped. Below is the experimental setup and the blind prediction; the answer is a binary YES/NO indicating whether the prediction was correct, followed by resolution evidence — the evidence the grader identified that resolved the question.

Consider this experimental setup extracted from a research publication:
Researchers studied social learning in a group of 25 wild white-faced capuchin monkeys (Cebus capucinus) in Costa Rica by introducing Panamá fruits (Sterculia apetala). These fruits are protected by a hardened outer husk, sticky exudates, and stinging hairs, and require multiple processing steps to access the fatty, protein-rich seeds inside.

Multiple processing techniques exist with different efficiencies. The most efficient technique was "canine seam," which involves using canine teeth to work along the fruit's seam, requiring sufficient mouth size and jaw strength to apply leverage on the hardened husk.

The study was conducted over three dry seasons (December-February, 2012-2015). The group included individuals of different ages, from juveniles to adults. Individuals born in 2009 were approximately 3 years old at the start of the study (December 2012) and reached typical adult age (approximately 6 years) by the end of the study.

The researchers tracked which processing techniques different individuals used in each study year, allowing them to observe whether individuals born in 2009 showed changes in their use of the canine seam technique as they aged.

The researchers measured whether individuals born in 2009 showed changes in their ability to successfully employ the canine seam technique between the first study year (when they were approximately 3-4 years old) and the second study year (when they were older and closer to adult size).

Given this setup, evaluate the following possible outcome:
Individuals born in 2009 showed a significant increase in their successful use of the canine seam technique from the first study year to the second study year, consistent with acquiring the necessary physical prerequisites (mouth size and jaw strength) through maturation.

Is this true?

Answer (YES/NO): YES